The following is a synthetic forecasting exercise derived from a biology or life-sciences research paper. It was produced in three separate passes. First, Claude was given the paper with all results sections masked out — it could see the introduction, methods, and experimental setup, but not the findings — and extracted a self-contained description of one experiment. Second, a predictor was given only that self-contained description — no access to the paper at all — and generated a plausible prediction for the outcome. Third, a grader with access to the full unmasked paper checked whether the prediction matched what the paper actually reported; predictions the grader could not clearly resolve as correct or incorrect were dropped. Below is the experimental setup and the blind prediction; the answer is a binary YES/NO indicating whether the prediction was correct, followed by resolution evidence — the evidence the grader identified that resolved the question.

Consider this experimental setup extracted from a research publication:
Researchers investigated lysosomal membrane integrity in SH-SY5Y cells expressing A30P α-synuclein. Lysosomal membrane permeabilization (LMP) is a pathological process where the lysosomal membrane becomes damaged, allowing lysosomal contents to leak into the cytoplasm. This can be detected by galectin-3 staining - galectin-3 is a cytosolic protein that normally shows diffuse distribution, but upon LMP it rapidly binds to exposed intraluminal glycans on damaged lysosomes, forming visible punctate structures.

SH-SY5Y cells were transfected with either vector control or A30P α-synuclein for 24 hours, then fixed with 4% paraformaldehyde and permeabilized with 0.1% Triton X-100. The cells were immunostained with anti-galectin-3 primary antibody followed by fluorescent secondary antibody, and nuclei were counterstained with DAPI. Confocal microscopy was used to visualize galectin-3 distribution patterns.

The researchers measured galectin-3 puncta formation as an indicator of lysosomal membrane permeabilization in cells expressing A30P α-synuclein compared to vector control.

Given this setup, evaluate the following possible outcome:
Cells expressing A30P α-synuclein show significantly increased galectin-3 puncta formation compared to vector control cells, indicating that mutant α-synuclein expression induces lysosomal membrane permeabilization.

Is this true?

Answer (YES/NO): YES